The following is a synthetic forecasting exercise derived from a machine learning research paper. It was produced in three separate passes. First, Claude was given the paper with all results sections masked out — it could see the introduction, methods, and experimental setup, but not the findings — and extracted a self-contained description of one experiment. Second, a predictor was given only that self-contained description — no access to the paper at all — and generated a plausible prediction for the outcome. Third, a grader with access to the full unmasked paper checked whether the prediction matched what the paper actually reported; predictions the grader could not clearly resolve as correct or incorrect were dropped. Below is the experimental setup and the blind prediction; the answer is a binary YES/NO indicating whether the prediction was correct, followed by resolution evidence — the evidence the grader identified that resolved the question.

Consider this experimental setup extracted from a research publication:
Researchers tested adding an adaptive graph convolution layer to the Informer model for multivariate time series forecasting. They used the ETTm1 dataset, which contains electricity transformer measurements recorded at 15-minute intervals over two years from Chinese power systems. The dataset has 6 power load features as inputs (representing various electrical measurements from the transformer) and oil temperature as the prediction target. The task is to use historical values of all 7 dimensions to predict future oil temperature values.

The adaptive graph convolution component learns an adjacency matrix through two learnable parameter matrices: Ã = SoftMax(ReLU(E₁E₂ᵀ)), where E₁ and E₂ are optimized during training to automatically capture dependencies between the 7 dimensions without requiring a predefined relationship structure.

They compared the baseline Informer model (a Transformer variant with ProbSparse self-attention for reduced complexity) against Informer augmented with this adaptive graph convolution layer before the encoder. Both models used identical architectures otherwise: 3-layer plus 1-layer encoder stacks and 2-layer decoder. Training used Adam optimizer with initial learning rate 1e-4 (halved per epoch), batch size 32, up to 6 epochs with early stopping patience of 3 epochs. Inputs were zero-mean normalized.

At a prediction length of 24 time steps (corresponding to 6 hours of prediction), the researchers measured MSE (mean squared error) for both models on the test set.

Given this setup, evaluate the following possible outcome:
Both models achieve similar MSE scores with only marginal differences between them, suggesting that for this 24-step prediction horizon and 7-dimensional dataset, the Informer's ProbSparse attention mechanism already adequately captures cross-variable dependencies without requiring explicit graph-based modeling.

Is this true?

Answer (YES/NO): NO